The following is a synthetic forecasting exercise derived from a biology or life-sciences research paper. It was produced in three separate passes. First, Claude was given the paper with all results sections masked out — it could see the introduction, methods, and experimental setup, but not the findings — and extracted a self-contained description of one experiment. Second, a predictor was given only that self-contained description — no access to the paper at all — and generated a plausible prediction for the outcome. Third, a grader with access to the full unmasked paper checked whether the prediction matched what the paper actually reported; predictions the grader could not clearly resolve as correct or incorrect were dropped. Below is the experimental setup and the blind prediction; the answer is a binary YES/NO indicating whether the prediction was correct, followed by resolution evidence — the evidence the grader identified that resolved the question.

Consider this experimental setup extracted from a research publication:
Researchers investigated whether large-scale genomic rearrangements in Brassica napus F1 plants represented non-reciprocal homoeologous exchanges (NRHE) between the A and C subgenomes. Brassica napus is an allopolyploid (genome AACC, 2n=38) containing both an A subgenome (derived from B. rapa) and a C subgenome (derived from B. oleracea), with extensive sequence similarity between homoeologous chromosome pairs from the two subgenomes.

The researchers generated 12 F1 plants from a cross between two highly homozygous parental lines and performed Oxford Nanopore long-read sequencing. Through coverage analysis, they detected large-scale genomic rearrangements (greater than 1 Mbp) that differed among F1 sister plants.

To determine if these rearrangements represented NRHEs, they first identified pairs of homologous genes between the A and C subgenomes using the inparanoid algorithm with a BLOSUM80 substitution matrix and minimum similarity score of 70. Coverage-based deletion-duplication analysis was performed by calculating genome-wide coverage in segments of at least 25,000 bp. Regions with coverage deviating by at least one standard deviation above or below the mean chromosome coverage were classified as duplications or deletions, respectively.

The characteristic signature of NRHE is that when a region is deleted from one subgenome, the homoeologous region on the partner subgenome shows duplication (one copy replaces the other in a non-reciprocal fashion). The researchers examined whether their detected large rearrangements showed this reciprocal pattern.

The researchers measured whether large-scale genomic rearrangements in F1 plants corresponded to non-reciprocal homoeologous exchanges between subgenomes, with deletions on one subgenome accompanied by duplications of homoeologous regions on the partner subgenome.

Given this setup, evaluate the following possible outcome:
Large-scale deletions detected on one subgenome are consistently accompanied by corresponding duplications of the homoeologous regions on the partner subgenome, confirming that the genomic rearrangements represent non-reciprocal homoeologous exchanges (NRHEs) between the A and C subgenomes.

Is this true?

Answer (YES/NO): NO